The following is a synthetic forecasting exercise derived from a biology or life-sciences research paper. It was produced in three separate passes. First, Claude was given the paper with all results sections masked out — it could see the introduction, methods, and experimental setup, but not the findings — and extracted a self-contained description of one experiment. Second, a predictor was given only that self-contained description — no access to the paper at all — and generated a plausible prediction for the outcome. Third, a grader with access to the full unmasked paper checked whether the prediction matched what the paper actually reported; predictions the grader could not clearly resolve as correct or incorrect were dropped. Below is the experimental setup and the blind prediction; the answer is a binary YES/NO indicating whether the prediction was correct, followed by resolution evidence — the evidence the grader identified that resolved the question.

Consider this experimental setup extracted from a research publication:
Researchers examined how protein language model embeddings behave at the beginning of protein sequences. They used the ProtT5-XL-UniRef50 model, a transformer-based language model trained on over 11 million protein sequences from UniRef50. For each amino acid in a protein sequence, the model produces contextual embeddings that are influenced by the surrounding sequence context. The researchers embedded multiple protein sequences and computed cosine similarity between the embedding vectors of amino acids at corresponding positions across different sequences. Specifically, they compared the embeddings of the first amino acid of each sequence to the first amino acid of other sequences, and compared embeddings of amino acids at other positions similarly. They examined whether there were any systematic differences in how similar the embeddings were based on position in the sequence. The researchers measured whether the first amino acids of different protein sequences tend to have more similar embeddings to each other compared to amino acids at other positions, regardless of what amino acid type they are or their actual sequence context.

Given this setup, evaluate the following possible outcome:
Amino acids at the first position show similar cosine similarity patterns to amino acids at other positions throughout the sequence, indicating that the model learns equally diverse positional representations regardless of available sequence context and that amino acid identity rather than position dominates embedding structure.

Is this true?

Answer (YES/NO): NO